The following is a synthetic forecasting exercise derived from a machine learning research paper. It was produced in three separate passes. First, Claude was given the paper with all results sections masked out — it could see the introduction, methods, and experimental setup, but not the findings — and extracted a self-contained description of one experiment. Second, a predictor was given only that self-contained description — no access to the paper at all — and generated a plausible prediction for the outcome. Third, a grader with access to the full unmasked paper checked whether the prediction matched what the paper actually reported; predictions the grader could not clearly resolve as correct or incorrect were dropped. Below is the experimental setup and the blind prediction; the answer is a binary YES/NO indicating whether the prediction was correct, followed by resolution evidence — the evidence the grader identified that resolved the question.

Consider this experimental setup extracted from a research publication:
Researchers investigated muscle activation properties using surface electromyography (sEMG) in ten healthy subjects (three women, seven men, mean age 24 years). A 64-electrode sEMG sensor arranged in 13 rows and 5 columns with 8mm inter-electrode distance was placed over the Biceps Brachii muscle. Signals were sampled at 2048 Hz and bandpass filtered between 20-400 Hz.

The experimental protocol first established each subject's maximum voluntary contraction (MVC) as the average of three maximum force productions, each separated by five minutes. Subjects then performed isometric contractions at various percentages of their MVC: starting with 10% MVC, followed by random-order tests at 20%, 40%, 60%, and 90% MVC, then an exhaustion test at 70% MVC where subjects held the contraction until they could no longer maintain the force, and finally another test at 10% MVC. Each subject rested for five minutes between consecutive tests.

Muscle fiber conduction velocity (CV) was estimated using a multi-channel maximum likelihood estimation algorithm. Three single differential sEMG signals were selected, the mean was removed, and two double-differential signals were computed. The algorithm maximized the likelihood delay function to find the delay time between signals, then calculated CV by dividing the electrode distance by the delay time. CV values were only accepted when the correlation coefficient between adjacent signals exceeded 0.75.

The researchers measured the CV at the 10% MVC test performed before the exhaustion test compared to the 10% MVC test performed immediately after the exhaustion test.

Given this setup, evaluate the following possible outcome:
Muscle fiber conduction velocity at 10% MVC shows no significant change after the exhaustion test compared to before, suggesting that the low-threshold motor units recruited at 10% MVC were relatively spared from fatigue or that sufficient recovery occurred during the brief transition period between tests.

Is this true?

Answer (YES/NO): NO